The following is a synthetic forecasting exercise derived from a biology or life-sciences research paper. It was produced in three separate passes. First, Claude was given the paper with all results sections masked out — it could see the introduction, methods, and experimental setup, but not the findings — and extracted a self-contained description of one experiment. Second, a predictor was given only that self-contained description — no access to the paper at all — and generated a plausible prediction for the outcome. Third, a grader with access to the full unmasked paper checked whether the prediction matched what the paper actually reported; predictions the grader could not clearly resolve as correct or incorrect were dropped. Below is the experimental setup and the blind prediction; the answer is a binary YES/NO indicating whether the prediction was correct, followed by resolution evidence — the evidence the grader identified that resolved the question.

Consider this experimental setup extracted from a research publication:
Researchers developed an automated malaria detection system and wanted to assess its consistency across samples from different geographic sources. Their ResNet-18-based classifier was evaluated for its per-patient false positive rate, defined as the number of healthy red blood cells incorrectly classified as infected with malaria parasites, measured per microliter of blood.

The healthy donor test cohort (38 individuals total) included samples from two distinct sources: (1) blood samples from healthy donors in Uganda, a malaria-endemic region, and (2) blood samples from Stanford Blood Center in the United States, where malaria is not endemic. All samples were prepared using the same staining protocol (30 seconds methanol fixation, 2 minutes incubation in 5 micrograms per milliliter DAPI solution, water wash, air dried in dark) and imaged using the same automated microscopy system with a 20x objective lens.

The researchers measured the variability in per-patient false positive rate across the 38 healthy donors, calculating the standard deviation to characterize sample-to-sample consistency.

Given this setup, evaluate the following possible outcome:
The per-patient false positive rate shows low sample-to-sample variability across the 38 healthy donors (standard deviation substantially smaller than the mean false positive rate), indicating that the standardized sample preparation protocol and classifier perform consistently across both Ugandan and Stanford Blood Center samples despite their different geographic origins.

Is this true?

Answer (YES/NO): NO